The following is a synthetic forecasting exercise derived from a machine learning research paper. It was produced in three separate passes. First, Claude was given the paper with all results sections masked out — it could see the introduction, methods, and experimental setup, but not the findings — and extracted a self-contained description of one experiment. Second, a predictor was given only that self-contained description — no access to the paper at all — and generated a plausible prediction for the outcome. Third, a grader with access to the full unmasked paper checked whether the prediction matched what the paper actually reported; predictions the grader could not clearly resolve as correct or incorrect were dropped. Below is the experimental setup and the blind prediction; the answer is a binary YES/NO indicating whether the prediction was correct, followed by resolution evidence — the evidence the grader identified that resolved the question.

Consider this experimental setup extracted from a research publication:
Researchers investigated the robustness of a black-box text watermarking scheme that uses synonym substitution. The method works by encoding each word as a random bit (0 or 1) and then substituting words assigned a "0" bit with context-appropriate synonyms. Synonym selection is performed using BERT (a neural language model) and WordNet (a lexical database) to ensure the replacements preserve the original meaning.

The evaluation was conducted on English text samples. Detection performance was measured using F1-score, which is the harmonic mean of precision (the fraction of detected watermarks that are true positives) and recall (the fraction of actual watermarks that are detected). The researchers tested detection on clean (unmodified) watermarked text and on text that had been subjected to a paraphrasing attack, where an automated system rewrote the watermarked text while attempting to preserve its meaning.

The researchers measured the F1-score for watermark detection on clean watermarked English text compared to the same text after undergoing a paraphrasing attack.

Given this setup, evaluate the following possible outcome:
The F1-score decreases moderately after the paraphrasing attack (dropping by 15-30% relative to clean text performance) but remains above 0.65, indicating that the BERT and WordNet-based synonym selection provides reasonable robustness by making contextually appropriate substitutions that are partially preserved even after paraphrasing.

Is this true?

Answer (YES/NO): NO